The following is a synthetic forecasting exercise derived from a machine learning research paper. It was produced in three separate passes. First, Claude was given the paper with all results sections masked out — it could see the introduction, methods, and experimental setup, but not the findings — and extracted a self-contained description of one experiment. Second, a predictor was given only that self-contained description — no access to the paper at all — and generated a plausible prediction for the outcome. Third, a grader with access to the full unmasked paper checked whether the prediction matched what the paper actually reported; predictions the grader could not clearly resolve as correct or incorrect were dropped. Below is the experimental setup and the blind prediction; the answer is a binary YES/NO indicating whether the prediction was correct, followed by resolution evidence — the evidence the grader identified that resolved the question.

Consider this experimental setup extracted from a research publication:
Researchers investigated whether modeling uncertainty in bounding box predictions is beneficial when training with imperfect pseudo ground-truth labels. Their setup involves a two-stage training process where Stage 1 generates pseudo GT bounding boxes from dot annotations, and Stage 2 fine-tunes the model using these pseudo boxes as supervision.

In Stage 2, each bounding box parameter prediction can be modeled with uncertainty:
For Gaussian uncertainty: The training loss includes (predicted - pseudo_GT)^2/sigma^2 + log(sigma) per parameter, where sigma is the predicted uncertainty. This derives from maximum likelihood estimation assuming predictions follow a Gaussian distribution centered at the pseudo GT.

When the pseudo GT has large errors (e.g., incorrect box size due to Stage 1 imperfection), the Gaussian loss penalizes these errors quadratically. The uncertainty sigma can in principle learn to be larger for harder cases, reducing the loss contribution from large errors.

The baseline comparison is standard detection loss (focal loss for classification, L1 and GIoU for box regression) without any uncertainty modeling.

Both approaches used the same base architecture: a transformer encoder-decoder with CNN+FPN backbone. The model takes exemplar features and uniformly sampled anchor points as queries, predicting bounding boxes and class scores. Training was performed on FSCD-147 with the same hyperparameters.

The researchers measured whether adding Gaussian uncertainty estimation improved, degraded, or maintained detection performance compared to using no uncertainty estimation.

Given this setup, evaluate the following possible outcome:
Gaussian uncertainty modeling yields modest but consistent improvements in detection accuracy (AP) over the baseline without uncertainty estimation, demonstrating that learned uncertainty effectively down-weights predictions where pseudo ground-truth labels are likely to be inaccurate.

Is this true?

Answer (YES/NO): NO